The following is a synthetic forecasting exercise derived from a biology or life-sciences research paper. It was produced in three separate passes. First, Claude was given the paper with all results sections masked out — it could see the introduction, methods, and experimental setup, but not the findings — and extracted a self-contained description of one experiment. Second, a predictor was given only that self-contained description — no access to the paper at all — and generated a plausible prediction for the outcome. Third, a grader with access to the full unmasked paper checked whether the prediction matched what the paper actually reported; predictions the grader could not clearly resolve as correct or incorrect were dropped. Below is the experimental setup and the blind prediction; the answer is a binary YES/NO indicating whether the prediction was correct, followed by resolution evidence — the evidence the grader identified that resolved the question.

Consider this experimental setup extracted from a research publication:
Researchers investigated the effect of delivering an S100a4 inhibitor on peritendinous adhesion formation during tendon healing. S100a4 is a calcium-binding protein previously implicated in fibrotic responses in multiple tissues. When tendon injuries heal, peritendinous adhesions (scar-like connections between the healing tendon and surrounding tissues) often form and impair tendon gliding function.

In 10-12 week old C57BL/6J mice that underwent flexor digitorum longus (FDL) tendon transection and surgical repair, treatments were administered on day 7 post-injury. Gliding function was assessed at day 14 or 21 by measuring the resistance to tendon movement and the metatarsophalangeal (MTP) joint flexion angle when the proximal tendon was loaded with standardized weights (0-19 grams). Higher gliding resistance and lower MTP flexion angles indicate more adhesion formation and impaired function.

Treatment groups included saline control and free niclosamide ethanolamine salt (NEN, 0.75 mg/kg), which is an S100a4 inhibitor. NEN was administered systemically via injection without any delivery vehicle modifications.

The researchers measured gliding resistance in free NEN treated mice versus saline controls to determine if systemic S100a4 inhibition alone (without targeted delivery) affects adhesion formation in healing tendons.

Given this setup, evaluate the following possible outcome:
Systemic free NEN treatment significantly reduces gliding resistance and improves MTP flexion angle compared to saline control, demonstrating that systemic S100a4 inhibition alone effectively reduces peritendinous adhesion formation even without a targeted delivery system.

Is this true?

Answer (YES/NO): NO